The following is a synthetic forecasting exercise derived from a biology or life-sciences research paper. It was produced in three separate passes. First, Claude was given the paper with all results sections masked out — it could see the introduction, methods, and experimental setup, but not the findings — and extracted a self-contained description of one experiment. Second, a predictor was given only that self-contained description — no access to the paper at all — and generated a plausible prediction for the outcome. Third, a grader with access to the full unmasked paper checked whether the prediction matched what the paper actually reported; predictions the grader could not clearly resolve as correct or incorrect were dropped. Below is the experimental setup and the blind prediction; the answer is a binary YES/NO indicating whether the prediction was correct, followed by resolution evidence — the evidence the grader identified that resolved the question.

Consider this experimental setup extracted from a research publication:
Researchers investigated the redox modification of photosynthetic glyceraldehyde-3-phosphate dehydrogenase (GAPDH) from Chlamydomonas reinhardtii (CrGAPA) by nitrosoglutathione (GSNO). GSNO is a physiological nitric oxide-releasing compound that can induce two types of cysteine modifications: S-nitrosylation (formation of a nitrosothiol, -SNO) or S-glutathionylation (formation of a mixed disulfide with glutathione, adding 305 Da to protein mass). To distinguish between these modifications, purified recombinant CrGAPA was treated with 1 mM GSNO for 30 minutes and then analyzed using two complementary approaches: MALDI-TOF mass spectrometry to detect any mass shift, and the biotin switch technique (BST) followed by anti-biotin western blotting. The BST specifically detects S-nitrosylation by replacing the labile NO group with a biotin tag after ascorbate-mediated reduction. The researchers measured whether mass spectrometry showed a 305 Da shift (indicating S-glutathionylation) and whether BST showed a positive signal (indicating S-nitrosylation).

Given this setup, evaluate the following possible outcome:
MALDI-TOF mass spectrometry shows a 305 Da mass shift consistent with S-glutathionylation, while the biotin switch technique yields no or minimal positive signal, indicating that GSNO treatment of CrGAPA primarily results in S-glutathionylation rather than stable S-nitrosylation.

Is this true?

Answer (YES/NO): NO